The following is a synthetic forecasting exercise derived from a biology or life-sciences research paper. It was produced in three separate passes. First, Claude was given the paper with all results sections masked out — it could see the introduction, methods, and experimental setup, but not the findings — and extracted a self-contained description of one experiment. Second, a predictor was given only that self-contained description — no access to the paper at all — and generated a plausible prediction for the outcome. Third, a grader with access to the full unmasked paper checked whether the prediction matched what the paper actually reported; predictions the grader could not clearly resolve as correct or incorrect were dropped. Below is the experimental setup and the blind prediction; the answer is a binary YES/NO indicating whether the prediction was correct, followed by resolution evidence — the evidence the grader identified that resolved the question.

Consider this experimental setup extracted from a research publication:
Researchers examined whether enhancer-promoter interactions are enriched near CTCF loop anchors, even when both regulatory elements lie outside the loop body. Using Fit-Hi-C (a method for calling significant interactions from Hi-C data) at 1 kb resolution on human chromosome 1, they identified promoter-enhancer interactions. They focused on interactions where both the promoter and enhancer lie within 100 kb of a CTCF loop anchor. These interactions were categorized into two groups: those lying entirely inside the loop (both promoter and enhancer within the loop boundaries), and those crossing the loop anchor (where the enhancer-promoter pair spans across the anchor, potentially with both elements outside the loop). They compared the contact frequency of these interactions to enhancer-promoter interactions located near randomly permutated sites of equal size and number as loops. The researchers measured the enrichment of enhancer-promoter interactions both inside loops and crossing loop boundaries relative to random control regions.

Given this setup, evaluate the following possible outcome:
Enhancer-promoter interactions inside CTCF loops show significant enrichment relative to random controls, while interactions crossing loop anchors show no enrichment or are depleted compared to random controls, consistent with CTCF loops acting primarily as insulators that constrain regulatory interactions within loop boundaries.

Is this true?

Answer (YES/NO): NO